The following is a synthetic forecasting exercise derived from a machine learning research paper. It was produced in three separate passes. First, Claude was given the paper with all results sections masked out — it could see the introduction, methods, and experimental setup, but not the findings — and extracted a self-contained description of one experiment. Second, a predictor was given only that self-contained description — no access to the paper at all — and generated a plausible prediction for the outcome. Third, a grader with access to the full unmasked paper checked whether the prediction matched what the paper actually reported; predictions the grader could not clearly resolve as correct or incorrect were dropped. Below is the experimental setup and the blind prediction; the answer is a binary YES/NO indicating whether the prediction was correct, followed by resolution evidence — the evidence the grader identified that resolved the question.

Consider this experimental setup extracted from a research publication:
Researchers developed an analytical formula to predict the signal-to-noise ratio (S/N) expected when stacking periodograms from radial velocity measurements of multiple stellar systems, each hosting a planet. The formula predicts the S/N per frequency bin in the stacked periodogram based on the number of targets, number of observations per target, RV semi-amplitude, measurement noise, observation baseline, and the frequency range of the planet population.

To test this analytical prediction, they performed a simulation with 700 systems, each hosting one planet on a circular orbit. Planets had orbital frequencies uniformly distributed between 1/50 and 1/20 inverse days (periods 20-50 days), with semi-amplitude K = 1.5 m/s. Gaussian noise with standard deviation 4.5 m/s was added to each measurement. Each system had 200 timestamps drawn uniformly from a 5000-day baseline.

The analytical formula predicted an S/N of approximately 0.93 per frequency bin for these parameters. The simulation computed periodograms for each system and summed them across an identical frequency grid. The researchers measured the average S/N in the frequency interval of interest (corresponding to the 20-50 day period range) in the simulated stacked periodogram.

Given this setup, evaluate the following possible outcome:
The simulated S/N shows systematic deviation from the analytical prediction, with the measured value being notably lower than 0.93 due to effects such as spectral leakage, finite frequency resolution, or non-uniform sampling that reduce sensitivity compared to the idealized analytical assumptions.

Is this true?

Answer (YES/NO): NO